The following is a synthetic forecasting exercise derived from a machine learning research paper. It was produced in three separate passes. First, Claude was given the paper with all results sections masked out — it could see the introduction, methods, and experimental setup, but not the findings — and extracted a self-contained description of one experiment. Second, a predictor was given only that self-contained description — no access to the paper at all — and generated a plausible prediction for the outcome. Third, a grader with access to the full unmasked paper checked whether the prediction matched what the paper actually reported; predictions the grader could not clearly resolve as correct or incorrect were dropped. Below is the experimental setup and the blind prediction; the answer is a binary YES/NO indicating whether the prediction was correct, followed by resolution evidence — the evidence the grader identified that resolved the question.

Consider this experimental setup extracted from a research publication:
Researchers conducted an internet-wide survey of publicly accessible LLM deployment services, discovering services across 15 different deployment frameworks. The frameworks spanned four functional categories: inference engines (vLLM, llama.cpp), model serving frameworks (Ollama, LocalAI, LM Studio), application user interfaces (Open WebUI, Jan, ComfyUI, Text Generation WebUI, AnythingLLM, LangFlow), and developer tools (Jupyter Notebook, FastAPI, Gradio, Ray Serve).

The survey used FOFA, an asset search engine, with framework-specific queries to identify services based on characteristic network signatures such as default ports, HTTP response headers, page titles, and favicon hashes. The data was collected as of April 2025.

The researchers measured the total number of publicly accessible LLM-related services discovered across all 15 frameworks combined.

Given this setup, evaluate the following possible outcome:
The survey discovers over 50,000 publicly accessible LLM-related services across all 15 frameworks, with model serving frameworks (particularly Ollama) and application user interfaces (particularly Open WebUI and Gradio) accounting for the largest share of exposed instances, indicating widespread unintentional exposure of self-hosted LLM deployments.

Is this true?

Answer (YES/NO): NO